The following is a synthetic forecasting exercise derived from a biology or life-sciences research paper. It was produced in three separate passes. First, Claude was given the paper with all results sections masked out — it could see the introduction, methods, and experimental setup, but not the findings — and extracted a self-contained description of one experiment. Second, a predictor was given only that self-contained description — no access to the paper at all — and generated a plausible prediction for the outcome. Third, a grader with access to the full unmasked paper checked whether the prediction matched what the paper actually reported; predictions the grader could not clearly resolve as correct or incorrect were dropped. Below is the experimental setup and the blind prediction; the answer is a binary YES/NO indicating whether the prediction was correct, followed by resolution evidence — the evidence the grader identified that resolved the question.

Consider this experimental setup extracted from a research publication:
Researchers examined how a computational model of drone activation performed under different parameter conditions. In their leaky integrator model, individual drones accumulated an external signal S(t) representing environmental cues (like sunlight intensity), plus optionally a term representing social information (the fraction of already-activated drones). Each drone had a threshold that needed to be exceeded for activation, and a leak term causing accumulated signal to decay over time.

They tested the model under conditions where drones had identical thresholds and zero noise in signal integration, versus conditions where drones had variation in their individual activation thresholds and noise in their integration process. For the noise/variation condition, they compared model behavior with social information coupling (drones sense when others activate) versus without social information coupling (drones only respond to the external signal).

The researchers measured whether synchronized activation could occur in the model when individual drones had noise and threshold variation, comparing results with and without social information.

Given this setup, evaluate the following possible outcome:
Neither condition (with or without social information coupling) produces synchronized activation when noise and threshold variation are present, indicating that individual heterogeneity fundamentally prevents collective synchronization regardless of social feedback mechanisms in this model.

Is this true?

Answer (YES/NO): NO